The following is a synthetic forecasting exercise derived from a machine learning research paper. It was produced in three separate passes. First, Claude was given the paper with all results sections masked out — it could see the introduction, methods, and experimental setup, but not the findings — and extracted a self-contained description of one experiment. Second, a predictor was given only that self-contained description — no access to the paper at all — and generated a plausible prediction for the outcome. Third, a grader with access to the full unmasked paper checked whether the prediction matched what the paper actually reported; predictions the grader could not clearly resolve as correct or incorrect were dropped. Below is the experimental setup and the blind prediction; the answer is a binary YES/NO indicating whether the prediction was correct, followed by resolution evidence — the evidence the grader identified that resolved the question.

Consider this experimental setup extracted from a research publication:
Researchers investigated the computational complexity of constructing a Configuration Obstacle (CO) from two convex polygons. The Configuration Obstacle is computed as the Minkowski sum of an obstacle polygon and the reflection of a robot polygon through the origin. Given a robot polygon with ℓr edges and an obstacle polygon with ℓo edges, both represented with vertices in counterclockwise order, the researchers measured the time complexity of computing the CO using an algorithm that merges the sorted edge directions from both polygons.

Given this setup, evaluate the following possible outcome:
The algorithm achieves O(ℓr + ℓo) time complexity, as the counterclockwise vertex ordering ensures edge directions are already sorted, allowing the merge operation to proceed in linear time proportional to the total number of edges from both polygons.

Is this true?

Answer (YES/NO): YES